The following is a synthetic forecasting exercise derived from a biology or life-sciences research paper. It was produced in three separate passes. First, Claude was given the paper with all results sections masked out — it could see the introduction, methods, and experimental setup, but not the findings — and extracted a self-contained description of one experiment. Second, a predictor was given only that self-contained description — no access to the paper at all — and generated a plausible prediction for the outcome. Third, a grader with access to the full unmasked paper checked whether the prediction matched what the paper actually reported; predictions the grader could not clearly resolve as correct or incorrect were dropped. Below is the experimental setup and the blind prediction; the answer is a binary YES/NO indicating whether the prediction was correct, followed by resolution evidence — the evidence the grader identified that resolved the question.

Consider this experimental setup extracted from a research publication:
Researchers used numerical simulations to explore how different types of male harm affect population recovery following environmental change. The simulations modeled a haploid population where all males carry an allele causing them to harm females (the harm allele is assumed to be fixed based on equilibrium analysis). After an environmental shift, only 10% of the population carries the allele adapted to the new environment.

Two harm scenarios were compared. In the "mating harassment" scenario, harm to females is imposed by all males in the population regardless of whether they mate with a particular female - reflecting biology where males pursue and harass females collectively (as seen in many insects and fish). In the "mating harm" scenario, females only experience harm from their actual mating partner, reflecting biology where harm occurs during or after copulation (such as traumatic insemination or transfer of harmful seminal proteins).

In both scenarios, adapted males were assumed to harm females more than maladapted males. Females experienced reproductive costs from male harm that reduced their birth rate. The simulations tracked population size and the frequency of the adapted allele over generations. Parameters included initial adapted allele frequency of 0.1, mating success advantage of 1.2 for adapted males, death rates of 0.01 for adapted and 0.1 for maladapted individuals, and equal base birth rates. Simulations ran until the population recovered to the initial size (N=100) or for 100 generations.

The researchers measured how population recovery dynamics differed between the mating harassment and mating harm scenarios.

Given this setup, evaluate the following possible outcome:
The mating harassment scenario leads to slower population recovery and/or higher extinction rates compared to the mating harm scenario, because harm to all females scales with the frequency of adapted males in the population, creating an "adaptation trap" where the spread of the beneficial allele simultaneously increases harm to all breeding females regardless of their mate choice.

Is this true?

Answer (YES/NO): NO